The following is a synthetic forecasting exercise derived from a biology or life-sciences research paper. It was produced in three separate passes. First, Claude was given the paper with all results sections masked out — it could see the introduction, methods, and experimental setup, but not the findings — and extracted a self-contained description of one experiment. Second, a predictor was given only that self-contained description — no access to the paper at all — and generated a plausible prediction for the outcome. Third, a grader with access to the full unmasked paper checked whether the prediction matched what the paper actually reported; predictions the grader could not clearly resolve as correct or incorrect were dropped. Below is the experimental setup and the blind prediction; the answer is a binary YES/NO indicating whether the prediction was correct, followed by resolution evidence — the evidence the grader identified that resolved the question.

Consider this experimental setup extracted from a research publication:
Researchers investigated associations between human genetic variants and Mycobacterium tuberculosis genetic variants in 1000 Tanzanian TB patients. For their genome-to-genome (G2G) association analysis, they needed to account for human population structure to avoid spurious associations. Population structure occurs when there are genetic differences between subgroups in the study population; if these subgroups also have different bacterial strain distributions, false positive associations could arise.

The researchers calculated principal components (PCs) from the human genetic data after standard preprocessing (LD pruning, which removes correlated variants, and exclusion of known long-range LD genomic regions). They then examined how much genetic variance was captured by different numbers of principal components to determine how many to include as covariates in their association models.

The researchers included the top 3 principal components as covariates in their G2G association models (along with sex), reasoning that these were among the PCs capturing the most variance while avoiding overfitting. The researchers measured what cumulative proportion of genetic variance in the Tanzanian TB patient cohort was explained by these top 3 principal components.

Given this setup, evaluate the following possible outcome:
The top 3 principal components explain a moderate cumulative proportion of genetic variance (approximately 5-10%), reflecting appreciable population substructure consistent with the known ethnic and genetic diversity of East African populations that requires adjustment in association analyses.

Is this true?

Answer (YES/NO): NO